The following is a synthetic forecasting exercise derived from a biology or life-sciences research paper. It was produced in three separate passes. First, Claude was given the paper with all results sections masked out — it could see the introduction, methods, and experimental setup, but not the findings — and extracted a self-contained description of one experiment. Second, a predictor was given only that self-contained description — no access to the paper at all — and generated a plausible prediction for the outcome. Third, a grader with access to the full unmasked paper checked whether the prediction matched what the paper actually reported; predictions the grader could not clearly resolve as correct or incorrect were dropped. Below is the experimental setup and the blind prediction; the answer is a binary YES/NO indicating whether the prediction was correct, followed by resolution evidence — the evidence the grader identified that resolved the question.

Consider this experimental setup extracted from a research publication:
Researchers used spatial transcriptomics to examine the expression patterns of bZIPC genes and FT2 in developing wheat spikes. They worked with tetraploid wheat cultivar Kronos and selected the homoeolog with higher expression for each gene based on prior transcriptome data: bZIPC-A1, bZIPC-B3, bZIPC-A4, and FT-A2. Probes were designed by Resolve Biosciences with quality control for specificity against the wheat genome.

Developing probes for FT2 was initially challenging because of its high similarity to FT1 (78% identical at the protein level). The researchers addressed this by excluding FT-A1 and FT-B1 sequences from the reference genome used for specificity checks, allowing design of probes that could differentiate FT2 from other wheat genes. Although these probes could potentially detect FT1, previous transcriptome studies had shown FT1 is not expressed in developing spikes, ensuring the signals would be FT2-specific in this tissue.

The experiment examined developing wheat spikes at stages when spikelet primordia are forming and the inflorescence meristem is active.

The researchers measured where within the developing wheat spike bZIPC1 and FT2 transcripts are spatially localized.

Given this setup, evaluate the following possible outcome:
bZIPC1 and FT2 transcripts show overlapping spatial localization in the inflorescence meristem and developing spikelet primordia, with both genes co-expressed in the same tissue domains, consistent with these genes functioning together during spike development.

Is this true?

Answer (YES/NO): YES